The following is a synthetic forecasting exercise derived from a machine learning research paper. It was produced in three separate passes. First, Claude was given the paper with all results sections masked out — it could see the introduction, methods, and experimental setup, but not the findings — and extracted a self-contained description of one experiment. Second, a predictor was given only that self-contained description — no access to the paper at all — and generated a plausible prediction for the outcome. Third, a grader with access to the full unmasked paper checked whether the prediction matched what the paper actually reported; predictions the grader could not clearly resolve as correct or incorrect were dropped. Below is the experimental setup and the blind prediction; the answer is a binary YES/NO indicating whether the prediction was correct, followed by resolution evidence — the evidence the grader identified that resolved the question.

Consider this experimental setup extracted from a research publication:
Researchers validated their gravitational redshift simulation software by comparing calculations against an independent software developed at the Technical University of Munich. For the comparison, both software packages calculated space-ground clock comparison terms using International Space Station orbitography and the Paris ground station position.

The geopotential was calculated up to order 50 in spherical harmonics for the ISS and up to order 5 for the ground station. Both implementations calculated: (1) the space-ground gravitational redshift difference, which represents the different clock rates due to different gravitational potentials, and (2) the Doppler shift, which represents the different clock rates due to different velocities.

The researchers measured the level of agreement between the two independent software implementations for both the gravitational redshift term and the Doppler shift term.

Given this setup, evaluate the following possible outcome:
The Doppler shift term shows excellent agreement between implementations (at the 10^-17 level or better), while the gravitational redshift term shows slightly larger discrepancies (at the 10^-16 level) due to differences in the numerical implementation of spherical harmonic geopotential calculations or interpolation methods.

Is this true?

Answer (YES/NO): NO